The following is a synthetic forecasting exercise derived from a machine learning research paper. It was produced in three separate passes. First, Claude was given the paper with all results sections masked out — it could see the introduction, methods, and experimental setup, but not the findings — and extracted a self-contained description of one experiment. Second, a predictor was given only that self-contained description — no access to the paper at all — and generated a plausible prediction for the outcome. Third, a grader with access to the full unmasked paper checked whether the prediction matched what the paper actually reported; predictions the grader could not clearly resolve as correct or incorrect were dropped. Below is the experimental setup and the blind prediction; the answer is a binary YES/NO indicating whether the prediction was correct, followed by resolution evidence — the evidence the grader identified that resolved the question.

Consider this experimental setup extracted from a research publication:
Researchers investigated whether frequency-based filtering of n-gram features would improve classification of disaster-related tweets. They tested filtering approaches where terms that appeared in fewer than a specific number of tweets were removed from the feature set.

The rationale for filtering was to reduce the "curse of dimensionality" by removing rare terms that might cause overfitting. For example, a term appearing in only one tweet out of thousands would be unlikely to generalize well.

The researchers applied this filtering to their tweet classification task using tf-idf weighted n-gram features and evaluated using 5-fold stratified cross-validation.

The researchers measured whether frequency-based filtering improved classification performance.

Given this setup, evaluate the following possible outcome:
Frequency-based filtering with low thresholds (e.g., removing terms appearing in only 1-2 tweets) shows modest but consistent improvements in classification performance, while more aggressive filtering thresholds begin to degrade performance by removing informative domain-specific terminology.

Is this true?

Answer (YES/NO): NO